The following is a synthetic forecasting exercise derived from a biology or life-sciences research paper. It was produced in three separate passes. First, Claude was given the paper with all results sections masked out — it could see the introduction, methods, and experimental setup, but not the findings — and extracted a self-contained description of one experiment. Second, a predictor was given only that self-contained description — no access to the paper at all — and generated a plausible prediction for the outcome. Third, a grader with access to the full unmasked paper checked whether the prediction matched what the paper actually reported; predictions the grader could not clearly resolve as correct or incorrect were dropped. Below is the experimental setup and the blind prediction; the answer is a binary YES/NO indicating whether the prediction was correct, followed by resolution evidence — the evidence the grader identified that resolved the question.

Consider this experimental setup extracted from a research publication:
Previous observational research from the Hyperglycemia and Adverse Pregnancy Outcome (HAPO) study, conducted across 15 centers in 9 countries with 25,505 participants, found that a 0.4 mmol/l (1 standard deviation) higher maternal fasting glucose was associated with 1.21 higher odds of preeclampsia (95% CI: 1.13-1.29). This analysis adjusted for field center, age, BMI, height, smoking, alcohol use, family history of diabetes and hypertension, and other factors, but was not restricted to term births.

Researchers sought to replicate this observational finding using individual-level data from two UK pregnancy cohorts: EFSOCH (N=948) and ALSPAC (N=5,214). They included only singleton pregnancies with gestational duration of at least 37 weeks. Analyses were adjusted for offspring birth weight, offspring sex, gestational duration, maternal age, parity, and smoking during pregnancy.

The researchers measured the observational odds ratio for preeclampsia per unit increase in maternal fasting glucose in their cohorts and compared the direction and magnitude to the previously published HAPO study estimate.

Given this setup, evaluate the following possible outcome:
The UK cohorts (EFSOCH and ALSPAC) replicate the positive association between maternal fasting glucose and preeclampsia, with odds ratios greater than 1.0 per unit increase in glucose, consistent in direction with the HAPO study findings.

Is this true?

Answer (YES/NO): NO